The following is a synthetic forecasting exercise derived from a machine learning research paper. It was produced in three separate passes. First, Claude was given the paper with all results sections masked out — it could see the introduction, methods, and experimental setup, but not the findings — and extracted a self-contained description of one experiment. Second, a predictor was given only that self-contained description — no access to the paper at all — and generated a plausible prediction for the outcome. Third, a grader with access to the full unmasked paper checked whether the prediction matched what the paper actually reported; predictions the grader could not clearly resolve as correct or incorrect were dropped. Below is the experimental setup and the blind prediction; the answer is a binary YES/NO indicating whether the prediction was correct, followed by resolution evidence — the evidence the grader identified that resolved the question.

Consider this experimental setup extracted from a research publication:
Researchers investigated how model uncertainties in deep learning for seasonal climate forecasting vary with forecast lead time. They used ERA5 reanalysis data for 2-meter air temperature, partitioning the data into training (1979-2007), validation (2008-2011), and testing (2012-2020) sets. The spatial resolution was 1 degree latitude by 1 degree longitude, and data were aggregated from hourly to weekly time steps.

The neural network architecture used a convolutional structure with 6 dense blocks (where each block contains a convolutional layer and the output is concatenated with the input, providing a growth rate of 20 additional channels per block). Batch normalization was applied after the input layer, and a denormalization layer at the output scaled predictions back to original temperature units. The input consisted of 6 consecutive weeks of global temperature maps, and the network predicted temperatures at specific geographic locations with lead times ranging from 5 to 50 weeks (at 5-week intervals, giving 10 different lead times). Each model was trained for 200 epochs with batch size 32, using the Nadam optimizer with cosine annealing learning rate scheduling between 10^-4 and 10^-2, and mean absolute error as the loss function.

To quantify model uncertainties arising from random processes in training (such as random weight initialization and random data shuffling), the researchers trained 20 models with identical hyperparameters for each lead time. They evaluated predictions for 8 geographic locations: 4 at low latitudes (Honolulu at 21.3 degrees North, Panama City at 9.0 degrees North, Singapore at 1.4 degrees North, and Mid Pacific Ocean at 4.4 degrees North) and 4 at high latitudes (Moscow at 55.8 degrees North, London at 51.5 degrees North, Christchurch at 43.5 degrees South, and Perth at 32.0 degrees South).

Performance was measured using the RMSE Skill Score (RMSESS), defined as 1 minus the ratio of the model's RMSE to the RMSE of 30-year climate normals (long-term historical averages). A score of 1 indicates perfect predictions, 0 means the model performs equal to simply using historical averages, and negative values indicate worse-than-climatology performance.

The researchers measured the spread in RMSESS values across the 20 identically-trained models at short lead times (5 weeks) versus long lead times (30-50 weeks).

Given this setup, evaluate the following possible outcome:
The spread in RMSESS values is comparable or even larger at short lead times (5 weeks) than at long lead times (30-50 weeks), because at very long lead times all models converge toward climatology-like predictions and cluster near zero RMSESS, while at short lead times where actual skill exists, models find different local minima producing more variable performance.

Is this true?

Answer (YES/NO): NO